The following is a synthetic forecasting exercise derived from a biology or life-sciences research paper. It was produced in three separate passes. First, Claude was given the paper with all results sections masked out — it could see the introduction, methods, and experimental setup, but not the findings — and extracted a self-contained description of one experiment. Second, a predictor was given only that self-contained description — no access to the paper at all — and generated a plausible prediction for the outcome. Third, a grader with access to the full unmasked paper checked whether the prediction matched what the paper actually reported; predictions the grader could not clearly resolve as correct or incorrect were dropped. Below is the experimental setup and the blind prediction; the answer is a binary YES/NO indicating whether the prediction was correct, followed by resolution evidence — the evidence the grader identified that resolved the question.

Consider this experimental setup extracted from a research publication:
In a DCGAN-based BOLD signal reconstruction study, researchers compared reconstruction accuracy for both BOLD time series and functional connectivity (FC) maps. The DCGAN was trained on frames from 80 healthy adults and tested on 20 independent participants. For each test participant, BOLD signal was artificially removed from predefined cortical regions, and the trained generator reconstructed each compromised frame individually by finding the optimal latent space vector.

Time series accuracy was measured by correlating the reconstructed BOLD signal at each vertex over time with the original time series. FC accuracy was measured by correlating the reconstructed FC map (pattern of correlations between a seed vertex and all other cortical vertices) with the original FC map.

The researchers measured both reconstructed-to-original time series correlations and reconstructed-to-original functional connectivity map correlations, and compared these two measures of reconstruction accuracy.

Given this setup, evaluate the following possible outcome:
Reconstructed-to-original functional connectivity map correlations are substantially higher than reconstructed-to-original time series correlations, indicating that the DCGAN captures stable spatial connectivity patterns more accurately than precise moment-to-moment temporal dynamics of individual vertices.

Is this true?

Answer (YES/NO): YES